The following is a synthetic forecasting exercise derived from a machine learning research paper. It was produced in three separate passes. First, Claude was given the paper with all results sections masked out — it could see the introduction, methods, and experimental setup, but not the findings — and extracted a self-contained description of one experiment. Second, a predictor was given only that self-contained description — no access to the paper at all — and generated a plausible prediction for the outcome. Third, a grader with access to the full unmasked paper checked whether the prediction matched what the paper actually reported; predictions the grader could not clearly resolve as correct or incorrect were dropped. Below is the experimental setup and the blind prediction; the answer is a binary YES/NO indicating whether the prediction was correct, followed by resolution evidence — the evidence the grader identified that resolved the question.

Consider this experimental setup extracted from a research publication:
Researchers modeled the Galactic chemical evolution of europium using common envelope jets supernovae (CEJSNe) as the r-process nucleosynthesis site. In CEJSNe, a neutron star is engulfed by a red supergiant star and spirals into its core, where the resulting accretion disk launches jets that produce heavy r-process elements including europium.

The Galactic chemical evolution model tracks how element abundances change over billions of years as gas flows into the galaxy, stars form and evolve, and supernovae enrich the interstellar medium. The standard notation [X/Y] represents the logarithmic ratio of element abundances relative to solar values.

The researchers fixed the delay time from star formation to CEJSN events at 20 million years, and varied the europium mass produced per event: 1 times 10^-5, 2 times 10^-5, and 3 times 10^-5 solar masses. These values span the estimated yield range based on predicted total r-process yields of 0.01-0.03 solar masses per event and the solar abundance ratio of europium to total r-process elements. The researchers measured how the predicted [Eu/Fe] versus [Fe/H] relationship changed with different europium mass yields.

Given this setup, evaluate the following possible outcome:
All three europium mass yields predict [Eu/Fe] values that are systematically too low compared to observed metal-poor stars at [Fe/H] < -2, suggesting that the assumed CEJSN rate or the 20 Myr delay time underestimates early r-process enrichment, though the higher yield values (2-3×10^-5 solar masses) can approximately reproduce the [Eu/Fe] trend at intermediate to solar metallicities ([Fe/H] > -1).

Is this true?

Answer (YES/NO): NO